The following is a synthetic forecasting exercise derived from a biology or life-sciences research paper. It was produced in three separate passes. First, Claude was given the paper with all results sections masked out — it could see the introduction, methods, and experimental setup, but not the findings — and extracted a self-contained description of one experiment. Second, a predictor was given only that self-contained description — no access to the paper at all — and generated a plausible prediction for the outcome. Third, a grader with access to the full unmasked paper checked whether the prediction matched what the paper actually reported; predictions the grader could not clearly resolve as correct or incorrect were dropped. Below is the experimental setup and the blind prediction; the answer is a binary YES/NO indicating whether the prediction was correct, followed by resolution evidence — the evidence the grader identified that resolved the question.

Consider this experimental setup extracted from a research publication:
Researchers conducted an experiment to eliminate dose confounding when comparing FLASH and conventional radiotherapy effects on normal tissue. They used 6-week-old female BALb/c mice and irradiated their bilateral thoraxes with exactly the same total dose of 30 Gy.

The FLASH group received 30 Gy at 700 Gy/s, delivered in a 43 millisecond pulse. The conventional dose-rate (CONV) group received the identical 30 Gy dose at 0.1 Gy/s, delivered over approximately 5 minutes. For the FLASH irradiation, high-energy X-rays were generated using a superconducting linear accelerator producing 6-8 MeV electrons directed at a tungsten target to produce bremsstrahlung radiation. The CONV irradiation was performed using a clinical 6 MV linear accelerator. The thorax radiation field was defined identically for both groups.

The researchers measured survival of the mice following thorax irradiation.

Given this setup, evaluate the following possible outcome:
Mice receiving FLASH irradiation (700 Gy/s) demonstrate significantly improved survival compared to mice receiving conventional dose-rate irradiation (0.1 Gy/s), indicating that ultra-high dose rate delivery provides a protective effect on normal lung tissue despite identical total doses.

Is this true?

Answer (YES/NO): YES